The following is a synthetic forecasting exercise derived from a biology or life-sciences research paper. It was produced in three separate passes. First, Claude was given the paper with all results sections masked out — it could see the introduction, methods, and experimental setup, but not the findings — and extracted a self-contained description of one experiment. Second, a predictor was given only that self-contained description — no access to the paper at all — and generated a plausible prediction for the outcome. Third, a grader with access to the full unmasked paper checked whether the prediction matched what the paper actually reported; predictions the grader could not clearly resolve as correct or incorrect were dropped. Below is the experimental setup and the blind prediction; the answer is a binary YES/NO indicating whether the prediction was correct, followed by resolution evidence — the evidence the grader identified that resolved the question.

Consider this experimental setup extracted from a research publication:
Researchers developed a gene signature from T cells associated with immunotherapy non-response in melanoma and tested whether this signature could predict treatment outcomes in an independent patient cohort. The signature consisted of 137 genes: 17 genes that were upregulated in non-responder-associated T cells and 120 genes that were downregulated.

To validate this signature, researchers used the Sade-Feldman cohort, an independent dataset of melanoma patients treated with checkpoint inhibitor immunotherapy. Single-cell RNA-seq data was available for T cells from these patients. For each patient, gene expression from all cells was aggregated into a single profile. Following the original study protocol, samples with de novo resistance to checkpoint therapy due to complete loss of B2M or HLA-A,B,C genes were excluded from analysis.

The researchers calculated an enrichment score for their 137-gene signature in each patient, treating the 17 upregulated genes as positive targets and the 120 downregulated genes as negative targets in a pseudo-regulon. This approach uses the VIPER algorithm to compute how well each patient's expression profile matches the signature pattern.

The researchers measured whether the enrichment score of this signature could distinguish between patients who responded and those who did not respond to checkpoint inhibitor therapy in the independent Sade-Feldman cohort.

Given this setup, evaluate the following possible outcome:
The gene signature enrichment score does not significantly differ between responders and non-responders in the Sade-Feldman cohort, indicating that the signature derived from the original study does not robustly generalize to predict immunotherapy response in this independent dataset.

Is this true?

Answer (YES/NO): NO